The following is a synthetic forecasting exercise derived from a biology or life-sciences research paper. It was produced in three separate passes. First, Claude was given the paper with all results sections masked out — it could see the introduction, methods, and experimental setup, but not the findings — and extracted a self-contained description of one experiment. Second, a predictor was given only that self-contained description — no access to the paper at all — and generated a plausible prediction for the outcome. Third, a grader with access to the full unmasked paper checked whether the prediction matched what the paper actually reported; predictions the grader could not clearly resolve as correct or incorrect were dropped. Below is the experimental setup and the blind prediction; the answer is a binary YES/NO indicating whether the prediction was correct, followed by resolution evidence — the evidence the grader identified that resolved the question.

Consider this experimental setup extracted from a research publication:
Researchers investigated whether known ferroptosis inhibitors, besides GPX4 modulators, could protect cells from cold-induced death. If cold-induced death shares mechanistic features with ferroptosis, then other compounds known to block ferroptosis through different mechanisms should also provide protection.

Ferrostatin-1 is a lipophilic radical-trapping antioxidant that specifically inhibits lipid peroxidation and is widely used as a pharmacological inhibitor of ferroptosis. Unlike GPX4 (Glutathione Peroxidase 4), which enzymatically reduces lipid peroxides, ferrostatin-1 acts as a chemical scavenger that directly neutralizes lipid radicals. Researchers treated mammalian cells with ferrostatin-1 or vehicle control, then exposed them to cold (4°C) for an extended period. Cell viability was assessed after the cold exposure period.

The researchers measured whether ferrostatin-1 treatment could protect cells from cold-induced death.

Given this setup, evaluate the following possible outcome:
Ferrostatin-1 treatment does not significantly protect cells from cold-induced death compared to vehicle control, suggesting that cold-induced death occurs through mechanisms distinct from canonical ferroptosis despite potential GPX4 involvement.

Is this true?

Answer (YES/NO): NO